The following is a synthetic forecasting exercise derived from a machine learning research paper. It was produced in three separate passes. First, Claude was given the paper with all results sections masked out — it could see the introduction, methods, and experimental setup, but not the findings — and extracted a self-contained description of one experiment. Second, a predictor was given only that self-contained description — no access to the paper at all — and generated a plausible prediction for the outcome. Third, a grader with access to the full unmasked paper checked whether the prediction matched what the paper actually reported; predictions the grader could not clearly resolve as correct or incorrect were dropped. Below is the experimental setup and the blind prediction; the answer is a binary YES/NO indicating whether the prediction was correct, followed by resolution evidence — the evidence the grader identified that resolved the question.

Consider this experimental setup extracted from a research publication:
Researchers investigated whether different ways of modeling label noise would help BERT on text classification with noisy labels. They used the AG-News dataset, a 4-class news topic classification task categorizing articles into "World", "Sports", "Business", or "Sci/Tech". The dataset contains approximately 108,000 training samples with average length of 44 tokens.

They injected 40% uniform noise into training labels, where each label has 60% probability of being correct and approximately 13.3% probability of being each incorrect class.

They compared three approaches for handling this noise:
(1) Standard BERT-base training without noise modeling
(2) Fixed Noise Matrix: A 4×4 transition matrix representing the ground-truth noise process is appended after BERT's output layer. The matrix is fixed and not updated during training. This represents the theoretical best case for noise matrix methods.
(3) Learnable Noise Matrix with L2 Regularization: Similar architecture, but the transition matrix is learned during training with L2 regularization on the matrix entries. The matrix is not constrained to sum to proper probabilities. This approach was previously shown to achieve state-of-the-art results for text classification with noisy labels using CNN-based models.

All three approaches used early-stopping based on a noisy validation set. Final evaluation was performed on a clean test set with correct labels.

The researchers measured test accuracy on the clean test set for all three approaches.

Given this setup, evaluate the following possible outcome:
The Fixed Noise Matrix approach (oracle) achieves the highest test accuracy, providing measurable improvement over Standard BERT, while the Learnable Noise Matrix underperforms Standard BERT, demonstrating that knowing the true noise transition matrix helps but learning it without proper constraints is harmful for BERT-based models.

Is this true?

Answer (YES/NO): NO